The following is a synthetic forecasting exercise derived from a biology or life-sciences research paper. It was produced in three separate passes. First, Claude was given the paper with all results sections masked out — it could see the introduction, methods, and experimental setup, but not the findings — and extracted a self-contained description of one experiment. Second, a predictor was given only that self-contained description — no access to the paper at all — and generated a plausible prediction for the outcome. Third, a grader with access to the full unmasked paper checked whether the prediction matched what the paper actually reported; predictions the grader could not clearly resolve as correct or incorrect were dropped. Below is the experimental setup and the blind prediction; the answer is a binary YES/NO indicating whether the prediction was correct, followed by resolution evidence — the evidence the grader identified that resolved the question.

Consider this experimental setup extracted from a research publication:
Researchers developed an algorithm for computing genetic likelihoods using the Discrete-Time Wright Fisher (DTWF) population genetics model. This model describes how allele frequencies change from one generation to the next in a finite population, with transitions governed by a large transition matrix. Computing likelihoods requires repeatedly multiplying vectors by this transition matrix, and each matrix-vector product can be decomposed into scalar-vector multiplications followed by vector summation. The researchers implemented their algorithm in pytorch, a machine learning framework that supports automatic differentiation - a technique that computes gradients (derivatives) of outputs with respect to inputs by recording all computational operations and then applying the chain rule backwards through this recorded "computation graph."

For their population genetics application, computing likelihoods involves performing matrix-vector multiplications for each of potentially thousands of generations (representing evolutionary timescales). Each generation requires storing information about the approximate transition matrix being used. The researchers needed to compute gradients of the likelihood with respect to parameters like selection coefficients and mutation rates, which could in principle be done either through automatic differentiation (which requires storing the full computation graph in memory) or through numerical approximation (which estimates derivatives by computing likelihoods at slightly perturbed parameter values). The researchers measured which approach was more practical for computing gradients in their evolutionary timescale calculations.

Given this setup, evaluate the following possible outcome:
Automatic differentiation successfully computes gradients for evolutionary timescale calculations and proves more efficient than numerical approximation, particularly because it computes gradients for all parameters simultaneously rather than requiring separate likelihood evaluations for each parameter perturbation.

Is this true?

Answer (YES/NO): NO